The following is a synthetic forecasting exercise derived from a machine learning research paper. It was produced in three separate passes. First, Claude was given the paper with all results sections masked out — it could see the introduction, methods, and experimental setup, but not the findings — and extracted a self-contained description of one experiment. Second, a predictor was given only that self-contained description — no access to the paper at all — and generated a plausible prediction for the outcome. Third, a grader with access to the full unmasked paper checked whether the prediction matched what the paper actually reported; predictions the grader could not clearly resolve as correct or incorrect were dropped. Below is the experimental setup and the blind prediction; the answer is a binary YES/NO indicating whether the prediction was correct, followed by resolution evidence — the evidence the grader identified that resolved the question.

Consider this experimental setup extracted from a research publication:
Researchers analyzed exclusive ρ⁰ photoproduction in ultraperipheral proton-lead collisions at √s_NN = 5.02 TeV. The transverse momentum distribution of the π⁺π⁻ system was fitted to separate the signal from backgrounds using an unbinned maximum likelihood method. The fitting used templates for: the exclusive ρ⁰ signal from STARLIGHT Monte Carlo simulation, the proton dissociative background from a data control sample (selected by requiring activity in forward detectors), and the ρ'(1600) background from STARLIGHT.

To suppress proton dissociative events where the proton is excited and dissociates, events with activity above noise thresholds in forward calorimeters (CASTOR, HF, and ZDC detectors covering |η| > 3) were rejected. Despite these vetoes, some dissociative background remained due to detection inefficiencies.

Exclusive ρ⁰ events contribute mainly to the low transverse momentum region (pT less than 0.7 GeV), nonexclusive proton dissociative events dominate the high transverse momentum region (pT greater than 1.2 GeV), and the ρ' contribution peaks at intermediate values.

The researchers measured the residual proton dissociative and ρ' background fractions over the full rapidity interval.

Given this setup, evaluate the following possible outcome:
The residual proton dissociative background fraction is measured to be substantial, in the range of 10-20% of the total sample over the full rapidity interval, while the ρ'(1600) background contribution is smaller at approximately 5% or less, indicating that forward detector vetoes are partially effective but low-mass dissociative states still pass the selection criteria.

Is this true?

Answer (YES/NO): NO